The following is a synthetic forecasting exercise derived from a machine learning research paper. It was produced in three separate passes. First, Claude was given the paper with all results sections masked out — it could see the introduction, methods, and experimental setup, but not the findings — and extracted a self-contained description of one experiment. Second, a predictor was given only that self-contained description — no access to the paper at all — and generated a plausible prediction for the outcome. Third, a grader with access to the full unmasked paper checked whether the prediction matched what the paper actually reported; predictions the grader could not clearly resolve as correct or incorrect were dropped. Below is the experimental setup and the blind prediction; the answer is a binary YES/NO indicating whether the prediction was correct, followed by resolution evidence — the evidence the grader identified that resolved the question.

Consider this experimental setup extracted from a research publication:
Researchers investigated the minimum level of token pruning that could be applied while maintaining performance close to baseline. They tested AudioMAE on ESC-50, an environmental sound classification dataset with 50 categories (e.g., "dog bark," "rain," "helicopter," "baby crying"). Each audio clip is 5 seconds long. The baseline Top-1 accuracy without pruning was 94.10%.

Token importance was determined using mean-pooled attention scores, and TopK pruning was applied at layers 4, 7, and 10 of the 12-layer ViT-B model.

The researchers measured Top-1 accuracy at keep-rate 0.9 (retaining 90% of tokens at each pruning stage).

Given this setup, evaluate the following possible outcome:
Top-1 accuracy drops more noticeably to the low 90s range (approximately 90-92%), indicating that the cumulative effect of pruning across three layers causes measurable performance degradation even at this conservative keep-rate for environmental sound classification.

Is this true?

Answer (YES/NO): NO